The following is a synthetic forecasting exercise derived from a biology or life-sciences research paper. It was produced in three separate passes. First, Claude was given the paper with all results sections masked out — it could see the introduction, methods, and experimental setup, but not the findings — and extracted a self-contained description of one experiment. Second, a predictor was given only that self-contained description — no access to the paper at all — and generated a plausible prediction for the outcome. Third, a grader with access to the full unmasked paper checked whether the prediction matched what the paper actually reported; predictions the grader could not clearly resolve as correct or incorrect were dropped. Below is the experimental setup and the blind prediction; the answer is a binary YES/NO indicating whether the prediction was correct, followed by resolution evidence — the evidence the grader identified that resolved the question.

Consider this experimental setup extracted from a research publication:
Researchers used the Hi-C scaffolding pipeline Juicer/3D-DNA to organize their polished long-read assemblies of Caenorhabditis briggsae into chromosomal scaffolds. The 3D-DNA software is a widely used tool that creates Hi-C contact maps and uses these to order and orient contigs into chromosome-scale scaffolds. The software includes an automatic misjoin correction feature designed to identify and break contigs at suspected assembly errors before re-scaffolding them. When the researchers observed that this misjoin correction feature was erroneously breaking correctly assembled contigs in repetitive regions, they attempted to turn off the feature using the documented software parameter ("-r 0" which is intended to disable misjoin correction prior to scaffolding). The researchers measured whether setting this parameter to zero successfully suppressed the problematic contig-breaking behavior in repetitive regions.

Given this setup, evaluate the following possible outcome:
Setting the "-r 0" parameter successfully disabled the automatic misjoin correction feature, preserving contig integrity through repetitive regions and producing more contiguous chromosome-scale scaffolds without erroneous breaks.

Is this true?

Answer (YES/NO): NO